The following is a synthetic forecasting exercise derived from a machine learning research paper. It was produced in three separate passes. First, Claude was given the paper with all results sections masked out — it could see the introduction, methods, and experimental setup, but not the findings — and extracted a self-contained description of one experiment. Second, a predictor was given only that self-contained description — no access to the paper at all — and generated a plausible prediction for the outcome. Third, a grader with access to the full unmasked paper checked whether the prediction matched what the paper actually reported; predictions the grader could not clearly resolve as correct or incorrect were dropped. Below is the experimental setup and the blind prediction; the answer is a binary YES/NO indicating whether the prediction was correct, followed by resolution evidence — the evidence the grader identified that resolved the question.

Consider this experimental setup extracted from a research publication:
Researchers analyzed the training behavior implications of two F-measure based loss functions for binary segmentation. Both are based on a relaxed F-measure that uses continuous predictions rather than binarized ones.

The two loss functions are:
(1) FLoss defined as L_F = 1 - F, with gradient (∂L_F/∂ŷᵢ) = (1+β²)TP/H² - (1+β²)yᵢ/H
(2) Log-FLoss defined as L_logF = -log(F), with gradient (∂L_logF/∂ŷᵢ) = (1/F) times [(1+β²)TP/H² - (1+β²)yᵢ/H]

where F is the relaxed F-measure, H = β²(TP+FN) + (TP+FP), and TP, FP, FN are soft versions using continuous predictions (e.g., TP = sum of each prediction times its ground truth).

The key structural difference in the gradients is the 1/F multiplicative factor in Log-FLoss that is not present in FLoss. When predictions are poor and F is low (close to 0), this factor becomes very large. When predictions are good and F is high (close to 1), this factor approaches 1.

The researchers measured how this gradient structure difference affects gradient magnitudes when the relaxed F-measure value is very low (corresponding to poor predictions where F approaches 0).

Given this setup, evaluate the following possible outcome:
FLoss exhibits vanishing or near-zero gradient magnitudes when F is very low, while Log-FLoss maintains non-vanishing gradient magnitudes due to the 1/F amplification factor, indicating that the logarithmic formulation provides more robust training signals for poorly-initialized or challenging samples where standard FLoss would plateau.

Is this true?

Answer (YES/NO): NO